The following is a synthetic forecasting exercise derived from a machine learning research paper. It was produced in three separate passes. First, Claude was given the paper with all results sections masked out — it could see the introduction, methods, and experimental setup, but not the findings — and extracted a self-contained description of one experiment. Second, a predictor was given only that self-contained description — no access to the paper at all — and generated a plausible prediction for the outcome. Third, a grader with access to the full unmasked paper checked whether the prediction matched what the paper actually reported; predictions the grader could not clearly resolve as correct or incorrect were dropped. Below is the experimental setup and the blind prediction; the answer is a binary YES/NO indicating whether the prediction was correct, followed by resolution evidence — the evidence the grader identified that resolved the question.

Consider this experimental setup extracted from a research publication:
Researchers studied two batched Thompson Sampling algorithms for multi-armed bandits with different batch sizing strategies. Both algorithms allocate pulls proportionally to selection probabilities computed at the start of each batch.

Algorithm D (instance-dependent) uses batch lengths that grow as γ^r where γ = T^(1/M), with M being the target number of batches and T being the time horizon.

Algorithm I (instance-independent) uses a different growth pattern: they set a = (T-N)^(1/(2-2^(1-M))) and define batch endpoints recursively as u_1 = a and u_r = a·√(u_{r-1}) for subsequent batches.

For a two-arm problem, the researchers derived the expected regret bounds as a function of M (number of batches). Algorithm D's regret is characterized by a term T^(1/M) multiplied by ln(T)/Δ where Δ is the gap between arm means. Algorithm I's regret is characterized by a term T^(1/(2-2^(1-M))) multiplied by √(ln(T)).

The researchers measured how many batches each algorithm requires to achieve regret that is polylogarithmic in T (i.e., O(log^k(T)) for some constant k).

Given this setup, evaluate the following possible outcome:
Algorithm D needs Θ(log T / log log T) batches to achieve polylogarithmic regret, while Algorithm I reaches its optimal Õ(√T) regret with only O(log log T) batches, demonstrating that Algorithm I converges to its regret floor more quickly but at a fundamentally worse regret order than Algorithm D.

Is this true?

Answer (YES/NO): NO